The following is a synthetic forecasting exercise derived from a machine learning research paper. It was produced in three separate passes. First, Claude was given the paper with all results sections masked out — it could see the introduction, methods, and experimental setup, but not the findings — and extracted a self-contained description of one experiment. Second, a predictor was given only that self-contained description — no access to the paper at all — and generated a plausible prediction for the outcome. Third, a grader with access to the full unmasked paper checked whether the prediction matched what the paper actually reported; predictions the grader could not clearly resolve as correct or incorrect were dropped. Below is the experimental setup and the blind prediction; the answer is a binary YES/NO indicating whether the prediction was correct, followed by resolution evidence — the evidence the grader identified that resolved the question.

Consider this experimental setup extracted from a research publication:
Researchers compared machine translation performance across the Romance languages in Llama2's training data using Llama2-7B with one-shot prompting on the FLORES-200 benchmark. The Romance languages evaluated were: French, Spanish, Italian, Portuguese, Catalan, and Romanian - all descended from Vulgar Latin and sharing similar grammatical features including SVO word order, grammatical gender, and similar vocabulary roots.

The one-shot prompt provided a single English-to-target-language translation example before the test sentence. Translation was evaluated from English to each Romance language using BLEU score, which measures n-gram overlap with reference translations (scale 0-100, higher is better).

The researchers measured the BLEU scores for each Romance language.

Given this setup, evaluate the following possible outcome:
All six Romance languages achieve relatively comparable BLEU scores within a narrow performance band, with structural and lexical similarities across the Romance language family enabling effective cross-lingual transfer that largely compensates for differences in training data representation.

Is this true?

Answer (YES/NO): NO